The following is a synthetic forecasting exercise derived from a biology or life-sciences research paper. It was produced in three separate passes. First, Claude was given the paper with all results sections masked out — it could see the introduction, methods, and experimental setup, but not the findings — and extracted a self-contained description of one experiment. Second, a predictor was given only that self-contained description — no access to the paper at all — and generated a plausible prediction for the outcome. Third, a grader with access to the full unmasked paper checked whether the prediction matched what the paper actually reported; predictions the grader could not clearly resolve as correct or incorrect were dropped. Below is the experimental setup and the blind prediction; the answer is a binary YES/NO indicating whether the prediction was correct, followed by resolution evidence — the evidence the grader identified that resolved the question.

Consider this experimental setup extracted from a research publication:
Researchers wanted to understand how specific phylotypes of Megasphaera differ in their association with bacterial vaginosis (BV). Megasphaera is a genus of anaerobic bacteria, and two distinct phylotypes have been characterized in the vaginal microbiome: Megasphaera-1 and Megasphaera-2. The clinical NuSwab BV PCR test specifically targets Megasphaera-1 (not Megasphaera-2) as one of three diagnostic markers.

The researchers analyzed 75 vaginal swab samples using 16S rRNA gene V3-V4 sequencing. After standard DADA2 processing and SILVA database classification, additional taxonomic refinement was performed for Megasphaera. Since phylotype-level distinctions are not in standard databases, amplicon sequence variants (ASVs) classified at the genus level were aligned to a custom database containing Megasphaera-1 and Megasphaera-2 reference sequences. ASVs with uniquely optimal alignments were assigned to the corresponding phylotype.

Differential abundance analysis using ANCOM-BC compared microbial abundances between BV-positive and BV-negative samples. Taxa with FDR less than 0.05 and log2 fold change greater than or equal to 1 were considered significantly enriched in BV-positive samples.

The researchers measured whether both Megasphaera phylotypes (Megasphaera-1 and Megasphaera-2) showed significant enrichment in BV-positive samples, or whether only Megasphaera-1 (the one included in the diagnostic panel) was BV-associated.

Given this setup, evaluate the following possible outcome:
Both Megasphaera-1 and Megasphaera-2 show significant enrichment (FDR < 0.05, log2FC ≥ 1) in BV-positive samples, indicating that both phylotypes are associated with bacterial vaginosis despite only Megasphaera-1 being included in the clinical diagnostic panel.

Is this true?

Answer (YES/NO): YES